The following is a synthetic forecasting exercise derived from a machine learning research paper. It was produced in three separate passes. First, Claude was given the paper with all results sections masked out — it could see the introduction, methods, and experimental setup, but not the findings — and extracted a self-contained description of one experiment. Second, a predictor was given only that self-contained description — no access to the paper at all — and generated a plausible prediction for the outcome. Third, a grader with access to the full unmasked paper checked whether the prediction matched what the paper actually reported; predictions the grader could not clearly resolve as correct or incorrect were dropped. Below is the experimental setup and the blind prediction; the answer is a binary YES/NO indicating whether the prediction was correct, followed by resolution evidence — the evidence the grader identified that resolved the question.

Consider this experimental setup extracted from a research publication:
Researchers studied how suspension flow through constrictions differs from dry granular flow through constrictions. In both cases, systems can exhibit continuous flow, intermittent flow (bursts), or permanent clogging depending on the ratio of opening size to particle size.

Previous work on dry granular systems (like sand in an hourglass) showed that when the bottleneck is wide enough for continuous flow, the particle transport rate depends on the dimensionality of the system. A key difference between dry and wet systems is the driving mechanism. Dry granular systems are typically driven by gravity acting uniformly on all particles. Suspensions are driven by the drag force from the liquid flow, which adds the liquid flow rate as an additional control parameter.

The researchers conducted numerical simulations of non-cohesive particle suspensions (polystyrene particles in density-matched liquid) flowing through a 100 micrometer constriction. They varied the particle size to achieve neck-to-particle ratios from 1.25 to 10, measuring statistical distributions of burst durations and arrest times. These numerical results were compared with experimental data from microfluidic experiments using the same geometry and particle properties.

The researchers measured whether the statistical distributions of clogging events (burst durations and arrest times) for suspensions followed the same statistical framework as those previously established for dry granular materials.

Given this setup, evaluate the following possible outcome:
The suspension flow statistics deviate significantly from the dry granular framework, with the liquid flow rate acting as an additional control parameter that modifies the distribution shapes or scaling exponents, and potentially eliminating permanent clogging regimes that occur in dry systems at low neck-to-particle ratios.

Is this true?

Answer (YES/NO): NO